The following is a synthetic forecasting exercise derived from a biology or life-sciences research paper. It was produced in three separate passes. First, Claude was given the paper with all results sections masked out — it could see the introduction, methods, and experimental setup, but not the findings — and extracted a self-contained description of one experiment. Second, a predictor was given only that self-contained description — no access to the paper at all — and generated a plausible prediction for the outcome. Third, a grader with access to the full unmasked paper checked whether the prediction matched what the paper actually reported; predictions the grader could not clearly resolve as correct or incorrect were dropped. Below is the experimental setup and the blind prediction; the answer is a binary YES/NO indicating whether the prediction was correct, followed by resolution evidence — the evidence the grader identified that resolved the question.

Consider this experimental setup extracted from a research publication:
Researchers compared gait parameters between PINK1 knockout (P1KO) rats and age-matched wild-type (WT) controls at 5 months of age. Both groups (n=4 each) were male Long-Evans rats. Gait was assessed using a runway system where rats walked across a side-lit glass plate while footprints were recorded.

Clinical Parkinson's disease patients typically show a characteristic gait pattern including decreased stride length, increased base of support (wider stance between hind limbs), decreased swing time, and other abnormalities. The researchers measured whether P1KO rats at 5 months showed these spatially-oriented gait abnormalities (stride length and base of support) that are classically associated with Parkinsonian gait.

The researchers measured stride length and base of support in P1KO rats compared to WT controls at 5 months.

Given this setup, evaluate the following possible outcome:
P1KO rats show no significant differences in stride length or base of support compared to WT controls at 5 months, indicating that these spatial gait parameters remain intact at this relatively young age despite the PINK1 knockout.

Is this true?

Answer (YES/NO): YES